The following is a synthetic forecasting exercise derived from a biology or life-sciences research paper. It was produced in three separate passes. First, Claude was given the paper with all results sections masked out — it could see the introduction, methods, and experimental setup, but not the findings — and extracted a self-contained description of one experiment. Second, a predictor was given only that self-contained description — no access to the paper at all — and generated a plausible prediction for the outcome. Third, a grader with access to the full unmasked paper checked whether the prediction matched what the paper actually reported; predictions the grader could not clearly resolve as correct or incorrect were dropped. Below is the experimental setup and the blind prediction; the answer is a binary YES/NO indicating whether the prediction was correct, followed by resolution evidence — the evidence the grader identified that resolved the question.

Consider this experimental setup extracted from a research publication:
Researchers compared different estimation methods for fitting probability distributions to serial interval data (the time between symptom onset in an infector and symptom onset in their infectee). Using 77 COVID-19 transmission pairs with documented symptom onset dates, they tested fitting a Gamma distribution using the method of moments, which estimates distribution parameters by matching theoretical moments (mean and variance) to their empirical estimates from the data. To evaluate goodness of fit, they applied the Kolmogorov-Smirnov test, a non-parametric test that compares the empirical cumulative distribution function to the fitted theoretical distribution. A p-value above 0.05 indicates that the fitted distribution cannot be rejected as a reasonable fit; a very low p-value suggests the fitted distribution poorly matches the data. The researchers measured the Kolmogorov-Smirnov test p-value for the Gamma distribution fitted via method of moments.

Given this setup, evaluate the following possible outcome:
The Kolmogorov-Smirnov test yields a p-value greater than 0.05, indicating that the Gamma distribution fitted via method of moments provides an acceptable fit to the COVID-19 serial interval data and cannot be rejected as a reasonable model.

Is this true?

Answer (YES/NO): YES